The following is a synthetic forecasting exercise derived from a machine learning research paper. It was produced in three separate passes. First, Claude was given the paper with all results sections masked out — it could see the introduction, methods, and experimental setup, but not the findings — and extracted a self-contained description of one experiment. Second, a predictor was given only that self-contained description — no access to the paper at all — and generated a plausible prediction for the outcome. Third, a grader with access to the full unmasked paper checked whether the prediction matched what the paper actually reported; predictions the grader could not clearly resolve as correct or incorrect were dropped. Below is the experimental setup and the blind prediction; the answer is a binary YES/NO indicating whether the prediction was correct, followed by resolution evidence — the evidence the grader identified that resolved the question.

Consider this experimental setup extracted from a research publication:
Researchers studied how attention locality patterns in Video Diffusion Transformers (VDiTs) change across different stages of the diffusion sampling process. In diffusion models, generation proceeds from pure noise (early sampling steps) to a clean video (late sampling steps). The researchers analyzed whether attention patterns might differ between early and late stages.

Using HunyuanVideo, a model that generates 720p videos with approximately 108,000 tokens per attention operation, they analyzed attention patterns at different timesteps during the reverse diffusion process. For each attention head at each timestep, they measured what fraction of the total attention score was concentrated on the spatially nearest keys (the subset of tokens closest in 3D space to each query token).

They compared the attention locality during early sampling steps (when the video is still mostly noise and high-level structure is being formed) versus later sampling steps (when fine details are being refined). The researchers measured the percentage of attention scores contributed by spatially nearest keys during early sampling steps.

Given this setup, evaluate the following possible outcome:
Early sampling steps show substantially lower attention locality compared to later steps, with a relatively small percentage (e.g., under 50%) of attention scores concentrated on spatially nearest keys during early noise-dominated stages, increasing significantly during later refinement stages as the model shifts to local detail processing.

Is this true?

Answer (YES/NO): YES